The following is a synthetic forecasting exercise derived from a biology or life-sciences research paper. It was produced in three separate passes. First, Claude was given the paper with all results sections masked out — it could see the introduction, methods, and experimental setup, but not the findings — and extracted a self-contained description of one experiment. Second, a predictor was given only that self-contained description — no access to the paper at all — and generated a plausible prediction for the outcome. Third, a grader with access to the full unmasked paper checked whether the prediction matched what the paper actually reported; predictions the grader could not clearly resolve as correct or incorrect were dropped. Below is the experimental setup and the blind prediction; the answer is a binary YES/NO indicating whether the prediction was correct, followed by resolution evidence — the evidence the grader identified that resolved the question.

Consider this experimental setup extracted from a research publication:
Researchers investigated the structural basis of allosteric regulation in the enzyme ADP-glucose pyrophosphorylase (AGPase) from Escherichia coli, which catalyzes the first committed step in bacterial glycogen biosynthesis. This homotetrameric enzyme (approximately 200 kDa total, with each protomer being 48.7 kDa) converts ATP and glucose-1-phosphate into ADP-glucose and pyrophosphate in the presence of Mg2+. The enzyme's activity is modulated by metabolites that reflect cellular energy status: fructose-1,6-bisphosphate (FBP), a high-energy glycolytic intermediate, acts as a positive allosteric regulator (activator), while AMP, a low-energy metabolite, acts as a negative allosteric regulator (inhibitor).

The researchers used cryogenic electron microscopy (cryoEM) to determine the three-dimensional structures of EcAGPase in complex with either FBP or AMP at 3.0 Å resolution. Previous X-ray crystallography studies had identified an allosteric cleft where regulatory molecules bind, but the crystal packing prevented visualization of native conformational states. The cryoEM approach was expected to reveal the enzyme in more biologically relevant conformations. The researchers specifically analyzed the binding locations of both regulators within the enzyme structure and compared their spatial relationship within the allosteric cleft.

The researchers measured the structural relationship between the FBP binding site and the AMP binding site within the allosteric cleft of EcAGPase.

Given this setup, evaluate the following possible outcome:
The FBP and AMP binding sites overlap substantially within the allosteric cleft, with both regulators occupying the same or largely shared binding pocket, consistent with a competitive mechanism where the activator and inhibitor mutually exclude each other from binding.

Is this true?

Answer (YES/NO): YES